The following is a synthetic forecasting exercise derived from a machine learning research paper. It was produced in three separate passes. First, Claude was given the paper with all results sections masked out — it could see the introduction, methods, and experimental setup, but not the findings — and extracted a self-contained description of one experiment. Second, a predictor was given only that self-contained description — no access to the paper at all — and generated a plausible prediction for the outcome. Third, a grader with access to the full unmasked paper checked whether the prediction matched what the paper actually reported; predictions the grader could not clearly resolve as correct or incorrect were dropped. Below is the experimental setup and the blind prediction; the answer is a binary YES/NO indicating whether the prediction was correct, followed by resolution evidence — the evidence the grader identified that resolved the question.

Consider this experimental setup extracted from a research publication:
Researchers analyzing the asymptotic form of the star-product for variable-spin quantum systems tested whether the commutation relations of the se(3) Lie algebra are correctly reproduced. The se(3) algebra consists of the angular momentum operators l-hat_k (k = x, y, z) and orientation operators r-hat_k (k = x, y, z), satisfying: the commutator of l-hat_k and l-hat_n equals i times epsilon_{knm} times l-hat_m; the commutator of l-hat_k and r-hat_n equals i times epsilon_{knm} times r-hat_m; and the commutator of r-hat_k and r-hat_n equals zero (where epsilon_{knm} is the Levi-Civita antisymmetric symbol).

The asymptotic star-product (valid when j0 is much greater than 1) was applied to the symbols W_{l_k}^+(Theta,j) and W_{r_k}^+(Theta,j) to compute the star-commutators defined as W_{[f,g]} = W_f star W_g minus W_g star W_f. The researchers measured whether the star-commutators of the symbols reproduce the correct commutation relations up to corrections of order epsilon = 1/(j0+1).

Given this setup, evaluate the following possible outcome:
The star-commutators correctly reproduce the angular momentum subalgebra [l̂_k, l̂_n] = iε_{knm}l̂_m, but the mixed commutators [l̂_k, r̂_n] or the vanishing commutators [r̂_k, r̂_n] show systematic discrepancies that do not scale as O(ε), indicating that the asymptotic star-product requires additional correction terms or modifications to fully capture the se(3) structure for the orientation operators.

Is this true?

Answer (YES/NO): NO